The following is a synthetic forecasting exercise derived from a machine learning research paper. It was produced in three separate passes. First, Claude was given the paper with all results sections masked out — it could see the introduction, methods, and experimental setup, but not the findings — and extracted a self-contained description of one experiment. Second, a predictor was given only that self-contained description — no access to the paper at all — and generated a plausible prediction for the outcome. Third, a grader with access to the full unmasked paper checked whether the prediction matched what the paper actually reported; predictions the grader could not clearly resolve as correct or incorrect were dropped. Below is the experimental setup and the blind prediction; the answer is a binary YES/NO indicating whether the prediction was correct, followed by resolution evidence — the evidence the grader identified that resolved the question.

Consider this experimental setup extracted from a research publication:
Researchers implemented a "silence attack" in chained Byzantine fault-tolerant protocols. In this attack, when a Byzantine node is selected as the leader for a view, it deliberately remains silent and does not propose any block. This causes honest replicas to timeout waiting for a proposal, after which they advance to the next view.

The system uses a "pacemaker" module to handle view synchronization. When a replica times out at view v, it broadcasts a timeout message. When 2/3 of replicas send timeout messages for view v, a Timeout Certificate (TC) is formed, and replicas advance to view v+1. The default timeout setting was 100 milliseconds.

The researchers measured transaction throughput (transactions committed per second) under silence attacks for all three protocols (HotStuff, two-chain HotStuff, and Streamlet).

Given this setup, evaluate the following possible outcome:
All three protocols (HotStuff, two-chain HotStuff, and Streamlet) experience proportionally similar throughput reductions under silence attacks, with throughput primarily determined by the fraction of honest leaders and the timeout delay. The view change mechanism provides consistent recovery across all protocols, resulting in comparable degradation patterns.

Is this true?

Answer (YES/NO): NO